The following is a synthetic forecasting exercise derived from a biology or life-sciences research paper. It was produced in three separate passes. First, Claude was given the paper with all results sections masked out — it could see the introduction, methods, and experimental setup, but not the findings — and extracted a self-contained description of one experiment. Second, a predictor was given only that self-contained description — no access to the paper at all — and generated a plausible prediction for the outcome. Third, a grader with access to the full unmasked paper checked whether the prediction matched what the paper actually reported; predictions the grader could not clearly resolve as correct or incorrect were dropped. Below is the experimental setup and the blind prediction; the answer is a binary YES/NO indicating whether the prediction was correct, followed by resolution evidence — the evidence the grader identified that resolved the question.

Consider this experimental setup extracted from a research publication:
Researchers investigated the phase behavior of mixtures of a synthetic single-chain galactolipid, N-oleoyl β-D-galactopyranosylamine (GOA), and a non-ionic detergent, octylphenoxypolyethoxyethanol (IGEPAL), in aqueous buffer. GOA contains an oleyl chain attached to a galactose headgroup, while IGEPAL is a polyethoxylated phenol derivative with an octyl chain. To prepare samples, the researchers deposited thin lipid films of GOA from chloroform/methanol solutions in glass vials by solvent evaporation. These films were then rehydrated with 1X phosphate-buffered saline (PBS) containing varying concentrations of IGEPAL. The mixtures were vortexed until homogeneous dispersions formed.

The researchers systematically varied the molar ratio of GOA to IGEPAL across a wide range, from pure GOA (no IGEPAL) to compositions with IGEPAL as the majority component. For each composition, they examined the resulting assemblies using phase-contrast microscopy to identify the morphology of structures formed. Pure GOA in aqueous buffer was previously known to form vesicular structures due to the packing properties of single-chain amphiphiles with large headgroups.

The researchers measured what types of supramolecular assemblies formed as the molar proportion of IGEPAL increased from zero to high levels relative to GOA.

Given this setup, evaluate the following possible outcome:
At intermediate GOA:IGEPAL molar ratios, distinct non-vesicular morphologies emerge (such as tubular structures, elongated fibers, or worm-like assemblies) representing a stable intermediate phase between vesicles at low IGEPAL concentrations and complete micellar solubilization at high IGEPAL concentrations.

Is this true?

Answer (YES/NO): NO